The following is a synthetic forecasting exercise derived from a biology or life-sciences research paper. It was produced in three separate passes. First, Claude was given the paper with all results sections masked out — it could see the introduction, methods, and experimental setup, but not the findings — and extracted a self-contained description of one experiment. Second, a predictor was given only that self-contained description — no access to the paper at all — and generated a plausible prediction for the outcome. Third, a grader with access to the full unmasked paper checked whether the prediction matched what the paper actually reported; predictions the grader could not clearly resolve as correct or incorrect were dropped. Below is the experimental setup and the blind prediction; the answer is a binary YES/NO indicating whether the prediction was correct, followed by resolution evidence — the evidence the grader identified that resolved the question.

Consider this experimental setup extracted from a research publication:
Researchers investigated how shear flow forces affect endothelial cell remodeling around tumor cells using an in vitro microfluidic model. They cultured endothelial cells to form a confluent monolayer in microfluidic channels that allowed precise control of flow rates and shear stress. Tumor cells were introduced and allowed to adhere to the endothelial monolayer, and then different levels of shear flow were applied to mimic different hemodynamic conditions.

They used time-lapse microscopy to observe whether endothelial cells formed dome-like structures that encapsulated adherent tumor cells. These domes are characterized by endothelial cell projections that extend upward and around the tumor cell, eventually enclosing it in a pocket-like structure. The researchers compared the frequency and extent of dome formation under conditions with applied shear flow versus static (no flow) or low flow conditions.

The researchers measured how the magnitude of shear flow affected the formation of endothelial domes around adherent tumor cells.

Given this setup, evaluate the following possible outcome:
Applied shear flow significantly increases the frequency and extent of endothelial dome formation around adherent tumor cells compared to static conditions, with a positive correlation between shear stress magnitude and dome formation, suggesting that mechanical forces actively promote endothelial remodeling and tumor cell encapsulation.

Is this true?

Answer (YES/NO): NO